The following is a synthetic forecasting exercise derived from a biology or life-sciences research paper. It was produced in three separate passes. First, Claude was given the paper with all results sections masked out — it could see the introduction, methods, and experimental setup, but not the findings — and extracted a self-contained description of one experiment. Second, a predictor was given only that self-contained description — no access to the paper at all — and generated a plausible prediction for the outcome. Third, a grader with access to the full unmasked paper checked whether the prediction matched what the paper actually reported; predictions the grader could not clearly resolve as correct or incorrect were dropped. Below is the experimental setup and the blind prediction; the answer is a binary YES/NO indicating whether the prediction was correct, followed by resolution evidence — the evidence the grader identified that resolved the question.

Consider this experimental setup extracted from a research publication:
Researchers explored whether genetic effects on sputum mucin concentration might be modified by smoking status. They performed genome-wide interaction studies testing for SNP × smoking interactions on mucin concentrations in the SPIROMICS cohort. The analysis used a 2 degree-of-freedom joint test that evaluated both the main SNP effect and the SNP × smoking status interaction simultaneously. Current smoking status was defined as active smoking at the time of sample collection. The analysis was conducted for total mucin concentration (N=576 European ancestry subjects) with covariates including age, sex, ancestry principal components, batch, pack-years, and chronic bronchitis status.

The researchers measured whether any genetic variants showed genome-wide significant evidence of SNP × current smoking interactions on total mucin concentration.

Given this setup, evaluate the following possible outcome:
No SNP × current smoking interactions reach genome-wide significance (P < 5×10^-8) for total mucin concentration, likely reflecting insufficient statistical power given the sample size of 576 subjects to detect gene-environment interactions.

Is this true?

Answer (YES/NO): YES